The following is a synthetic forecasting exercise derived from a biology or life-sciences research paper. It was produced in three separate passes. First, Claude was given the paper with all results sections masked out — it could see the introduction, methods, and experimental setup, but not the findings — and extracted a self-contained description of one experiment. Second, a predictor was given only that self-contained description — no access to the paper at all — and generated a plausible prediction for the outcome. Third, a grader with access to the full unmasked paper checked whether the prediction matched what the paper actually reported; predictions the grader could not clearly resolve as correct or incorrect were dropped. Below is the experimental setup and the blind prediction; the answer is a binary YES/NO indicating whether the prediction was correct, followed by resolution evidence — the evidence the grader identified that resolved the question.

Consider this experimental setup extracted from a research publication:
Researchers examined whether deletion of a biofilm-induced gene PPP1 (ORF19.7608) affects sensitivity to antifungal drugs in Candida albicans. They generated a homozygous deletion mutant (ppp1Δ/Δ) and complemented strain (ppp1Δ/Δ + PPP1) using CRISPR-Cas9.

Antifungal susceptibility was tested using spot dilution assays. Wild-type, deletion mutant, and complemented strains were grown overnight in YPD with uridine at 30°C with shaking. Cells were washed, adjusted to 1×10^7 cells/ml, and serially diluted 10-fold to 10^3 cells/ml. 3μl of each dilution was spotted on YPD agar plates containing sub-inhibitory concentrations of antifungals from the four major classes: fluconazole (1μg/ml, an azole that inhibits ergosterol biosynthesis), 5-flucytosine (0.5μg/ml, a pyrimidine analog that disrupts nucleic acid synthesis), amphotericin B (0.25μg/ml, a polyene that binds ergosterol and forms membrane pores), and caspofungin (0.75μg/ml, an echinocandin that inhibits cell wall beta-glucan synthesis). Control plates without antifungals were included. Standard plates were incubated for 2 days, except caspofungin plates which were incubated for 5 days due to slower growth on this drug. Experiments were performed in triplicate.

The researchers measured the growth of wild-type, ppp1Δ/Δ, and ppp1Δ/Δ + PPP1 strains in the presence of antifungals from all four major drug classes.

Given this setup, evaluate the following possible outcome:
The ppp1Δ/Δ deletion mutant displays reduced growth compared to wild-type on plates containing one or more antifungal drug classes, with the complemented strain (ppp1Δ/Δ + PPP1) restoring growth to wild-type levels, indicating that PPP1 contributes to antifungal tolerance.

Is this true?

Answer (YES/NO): NO